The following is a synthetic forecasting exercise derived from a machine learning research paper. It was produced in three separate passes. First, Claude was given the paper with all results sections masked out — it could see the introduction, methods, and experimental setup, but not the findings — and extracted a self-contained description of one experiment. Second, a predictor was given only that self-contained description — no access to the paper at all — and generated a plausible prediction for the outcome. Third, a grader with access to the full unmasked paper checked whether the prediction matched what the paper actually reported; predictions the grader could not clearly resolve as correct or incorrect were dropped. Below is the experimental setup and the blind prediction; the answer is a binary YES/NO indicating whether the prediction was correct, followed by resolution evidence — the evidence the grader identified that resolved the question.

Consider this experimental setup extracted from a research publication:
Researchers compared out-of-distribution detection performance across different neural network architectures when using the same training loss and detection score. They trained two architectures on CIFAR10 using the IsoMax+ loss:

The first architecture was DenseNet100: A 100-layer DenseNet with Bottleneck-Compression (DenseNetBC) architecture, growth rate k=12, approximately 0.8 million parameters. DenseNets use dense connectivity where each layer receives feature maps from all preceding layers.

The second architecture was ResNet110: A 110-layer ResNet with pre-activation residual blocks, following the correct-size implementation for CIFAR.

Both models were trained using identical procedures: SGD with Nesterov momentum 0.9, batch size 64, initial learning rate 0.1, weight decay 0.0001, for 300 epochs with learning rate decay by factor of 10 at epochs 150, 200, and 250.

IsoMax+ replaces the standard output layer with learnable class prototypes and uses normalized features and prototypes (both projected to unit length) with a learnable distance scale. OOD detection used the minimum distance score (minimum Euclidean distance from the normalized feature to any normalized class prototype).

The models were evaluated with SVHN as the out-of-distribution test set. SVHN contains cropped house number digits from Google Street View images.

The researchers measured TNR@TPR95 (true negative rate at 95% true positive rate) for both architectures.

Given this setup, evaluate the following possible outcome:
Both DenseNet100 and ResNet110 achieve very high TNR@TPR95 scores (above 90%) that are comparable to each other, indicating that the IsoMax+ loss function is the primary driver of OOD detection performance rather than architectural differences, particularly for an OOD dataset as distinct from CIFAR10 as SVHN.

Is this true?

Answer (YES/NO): NO